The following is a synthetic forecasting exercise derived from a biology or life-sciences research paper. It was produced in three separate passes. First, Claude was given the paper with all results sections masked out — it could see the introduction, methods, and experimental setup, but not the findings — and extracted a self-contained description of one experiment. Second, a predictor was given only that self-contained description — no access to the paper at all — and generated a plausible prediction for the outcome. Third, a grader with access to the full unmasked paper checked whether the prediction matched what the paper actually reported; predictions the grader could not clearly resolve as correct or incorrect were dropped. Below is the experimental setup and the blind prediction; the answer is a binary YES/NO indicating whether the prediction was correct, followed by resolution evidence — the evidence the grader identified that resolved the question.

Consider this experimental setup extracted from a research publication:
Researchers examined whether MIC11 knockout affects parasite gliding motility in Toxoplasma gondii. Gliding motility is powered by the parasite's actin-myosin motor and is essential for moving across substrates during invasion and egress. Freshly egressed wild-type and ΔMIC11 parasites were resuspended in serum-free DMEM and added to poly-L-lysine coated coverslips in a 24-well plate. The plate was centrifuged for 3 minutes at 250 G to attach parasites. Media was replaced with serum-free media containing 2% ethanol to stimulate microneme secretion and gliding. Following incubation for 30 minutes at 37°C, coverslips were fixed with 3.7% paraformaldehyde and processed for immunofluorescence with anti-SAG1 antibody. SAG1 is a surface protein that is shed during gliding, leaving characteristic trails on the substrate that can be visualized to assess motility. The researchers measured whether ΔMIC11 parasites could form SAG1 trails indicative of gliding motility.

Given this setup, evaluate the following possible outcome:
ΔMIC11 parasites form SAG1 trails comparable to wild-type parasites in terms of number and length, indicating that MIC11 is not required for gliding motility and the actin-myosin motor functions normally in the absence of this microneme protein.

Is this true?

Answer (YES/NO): YES